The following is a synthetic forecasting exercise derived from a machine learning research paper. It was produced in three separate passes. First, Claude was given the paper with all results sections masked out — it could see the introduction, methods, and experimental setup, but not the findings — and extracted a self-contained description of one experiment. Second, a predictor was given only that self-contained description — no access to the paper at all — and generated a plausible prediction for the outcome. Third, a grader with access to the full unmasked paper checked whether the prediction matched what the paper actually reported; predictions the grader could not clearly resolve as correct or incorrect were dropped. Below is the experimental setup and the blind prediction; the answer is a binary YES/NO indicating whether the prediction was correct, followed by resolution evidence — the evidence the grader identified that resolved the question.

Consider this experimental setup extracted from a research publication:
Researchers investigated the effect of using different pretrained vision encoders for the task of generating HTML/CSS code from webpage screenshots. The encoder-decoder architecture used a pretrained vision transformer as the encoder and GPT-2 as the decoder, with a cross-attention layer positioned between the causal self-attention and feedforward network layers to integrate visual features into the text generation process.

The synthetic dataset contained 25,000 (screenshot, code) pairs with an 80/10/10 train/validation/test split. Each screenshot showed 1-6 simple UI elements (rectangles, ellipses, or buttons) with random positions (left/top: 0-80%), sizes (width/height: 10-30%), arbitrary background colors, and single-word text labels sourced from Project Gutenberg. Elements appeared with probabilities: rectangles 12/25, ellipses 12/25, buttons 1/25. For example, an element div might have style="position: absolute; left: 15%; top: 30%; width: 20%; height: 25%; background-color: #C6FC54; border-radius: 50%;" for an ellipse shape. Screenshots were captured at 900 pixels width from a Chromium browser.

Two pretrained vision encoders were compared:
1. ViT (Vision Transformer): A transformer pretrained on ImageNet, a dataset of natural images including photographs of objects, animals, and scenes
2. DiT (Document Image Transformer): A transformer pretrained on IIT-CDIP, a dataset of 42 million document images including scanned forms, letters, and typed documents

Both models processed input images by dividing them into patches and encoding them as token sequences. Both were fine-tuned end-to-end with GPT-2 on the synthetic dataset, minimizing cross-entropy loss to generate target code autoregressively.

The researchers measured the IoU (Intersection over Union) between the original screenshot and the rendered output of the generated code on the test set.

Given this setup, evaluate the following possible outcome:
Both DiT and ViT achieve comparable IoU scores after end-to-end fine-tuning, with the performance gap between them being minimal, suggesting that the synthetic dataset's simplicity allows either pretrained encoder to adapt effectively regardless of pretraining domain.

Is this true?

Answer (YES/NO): NO